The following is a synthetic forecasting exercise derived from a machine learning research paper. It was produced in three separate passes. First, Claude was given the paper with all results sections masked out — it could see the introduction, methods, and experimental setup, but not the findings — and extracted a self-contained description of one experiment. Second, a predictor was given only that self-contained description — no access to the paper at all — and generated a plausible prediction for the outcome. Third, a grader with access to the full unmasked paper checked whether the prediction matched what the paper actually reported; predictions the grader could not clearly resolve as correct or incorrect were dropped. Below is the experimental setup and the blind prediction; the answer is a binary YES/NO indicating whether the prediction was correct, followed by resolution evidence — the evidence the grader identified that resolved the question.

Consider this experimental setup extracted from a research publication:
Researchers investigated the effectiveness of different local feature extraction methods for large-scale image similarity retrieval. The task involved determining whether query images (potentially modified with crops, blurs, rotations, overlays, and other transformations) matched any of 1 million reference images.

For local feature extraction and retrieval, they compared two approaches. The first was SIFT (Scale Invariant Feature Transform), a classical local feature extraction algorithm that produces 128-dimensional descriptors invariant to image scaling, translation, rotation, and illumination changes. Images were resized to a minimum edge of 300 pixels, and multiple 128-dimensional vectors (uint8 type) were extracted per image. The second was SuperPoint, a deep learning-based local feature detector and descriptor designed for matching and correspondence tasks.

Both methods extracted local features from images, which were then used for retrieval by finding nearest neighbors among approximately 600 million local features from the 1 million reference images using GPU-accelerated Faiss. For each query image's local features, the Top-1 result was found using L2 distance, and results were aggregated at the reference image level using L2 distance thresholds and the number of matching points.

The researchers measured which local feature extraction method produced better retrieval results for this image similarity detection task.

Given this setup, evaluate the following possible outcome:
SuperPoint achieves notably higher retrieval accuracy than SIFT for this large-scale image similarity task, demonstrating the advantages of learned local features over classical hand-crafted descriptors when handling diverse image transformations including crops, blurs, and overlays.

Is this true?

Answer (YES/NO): NO